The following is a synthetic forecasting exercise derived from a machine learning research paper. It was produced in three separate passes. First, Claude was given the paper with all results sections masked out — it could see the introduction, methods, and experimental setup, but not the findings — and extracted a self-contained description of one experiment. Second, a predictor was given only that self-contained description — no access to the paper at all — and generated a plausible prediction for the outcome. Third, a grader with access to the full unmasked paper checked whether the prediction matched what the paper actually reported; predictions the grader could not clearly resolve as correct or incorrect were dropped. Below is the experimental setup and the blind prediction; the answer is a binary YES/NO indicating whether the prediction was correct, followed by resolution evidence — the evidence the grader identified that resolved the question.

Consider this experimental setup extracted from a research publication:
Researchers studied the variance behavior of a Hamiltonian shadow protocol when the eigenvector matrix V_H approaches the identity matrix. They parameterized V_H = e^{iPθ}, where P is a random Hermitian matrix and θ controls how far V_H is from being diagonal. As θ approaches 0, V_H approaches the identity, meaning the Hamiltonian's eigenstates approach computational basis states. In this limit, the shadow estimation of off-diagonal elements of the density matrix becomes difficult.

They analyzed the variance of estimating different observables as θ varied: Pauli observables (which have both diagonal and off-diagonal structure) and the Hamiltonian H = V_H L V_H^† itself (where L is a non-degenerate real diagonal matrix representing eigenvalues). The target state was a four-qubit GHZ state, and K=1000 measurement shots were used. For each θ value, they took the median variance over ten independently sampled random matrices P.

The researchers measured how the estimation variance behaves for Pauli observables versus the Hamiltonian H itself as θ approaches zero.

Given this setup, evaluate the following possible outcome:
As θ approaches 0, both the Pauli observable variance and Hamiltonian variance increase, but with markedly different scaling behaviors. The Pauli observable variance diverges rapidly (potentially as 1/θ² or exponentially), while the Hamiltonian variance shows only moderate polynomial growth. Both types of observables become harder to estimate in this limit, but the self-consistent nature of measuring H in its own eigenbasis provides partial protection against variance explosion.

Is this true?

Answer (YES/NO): NO